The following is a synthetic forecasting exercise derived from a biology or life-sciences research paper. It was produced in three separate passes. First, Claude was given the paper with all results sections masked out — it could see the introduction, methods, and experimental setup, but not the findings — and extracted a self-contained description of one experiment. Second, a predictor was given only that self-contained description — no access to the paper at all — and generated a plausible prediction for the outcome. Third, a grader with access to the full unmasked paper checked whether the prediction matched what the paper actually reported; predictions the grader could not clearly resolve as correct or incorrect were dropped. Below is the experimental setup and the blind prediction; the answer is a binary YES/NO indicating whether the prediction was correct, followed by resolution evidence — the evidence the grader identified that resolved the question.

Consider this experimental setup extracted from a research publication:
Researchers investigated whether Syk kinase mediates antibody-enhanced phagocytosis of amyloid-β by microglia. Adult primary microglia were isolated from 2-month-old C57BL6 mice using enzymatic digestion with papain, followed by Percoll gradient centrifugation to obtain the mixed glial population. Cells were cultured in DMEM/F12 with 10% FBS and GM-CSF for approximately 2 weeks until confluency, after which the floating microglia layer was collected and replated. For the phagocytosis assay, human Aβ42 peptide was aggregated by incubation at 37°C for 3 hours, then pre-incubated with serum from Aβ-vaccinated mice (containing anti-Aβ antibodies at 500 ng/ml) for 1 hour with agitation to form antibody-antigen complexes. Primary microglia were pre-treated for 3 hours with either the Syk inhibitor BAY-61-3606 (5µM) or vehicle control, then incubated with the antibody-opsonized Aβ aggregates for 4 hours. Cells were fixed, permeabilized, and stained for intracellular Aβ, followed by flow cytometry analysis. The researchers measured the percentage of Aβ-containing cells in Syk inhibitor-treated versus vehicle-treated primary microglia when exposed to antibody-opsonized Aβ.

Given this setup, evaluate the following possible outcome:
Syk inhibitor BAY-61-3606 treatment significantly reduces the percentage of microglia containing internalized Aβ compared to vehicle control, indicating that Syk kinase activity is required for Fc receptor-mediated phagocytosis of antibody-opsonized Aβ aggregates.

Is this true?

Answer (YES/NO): YES